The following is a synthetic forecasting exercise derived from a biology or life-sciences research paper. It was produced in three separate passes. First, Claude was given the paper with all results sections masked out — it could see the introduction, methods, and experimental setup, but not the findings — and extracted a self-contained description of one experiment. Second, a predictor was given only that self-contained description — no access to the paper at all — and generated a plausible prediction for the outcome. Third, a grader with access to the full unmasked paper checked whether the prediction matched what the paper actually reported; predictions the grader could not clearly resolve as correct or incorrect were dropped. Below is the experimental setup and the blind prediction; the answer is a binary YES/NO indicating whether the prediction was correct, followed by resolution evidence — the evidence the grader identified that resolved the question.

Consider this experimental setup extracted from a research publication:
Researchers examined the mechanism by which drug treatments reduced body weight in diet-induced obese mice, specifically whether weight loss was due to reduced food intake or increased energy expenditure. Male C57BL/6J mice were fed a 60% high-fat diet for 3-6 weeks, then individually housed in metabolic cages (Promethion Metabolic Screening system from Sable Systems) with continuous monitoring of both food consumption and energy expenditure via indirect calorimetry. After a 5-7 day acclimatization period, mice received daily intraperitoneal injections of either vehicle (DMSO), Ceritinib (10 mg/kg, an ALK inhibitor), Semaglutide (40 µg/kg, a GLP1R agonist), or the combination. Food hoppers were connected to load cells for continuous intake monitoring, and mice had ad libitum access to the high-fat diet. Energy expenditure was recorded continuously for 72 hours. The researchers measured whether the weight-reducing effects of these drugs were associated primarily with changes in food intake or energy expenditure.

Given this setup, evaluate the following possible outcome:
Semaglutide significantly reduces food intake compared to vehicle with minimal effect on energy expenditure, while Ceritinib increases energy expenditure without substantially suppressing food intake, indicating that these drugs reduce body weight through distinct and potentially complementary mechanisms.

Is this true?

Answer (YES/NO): NO